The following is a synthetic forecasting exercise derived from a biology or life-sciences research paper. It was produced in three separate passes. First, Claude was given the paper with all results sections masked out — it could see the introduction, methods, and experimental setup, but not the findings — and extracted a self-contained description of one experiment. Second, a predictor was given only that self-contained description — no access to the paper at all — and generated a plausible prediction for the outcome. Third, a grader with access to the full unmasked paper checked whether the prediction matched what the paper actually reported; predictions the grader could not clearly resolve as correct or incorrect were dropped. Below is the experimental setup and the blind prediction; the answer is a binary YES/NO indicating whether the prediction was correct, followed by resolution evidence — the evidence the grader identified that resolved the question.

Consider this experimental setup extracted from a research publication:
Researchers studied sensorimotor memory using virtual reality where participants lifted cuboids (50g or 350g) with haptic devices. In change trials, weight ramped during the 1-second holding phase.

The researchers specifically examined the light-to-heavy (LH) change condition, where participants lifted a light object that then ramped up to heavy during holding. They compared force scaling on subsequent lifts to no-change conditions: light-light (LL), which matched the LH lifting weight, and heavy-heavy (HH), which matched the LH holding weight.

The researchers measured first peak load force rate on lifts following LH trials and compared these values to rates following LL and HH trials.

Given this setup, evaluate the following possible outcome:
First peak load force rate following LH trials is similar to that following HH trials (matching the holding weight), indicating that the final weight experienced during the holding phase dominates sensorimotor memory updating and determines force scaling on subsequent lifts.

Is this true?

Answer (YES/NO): NO